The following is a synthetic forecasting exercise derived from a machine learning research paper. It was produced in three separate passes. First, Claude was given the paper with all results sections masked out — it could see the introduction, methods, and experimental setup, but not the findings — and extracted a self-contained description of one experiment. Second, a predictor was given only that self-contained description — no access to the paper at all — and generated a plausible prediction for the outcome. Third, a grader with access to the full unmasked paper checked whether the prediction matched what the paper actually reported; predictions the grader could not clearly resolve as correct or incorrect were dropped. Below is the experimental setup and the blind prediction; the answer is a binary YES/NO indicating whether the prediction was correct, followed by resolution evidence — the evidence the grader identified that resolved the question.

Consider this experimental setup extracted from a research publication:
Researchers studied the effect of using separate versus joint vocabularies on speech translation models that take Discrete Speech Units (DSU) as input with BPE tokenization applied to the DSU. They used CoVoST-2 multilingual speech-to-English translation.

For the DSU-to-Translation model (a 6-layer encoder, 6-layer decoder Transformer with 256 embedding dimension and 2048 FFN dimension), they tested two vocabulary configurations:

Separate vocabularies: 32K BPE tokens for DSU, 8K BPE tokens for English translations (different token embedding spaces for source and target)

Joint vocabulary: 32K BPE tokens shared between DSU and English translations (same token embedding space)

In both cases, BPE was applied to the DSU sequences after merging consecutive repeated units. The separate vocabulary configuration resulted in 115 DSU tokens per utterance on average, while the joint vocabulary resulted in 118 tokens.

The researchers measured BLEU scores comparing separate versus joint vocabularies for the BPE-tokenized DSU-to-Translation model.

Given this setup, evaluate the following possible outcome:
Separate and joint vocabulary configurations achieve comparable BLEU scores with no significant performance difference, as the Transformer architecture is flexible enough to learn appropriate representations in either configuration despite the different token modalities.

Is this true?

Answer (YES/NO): NO